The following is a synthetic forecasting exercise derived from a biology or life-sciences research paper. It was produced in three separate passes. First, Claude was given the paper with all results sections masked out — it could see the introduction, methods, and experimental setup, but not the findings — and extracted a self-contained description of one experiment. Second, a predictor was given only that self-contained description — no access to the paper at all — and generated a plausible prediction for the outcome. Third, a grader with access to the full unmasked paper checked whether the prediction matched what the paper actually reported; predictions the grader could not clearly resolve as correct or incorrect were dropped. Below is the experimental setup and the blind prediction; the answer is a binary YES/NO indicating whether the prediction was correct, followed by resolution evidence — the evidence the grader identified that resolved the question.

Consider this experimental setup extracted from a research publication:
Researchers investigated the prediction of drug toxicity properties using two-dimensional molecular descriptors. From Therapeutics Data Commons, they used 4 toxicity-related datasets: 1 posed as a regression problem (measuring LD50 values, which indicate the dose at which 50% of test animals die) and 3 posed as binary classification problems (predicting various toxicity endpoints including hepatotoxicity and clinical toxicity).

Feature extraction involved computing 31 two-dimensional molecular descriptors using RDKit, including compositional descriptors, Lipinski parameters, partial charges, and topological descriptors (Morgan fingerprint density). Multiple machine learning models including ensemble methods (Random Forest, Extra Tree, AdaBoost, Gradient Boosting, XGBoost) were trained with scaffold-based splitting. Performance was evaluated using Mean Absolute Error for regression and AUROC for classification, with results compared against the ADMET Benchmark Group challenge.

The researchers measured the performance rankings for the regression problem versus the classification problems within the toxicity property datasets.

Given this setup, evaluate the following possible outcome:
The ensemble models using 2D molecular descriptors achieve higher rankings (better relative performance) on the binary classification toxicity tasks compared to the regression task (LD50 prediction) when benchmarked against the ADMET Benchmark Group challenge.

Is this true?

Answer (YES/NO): NO